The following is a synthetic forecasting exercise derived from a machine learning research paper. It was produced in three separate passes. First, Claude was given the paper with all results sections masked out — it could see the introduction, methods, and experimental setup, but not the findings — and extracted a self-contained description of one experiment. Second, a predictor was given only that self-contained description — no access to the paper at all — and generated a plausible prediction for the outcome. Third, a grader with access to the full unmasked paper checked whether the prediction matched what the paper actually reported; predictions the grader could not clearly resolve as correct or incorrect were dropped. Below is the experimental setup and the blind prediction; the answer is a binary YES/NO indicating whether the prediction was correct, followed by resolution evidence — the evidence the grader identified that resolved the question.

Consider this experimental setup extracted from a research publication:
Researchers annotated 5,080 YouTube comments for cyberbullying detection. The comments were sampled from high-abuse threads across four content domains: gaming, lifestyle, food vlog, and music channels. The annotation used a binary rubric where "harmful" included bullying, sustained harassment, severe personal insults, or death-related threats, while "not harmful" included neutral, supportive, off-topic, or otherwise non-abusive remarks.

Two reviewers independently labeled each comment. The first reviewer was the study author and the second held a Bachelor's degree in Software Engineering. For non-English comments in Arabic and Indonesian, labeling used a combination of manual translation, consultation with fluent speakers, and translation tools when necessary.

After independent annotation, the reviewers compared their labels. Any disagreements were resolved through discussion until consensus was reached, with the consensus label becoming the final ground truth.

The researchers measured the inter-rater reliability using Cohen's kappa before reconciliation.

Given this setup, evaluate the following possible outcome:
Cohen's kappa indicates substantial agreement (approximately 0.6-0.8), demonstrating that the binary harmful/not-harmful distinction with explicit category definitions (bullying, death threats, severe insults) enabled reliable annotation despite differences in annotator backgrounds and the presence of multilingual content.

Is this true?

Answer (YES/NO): NO